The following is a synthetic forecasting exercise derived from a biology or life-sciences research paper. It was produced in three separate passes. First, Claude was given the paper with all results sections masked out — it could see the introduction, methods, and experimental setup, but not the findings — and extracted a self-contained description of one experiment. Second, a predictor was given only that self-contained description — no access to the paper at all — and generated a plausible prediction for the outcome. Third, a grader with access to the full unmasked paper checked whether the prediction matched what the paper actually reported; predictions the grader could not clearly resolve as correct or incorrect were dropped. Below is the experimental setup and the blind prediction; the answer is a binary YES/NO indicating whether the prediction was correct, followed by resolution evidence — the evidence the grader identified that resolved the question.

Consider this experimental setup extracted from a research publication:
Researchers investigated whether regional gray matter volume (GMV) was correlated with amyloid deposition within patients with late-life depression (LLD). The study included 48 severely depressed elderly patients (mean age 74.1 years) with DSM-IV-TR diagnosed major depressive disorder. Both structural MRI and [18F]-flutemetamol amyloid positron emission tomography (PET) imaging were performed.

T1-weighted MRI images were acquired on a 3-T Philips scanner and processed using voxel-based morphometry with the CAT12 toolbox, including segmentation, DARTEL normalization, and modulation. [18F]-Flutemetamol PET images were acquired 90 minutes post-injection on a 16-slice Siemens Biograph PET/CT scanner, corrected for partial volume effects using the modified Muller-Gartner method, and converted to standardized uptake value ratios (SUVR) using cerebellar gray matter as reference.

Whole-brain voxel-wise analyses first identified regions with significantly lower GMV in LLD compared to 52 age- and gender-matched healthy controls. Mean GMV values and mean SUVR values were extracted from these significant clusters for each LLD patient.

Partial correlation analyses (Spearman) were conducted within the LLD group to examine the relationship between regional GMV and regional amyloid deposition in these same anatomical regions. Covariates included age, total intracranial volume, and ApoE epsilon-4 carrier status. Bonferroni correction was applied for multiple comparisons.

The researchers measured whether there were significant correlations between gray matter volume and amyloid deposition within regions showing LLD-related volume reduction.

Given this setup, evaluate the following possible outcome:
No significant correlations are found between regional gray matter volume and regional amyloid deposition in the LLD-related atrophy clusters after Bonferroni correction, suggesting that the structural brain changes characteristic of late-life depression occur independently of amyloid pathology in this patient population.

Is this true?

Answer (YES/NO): YES